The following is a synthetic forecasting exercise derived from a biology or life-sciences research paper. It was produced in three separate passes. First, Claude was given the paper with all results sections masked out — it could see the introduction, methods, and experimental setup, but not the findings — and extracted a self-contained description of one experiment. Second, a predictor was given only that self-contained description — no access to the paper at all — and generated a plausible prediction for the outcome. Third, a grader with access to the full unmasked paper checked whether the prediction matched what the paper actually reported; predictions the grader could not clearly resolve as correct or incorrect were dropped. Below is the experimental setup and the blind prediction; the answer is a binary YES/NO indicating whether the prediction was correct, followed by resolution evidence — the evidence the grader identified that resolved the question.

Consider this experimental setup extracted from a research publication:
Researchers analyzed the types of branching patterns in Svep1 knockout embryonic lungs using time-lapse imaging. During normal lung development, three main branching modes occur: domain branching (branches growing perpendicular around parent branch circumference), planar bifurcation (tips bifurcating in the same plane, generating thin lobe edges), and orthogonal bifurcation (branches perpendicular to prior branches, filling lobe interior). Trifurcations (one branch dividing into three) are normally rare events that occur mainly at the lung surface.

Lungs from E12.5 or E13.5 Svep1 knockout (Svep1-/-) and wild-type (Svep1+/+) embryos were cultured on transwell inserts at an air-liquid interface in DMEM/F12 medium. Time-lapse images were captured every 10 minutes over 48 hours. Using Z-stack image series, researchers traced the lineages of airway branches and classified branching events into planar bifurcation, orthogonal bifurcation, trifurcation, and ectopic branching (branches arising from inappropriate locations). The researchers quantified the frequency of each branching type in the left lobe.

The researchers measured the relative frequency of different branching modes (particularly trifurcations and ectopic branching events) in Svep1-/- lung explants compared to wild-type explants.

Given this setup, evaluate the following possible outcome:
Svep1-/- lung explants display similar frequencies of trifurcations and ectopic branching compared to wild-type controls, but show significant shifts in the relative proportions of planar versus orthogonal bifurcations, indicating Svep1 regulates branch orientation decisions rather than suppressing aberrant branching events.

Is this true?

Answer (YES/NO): NO